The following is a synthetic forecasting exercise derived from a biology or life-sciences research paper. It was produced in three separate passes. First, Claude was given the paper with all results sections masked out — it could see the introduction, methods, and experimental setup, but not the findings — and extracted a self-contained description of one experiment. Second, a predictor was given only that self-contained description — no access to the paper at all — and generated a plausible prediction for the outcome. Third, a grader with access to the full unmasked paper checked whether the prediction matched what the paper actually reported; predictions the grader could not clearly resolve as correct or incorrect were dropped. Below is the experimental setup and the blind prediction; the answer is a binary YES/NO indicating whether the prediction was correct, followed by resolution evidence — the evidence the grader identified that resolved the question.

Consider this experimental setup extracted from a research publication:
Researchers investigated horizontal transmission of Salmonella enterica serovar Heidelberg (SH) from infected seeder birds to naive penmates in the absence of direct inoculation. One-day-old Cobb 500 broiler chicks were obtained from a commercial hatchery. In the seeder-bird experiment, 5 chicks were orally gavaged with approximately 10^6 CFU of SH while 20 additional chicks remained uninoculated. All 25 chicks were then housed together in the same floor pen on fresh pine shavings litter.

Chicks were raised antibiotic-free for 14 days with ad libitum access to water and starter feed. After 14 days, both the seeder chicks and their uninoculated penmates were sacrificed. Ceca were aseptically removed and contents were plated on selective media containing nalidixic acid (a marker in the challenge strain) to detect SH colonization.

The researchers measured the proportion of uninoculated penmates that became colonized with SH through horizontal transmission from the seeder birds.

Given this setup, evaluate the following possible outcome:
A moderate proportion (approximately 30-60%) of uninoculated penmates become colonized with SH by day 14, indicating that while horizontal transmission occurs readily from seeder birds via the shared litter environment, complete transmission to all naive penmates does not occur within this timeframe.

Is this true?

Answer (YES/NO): NO